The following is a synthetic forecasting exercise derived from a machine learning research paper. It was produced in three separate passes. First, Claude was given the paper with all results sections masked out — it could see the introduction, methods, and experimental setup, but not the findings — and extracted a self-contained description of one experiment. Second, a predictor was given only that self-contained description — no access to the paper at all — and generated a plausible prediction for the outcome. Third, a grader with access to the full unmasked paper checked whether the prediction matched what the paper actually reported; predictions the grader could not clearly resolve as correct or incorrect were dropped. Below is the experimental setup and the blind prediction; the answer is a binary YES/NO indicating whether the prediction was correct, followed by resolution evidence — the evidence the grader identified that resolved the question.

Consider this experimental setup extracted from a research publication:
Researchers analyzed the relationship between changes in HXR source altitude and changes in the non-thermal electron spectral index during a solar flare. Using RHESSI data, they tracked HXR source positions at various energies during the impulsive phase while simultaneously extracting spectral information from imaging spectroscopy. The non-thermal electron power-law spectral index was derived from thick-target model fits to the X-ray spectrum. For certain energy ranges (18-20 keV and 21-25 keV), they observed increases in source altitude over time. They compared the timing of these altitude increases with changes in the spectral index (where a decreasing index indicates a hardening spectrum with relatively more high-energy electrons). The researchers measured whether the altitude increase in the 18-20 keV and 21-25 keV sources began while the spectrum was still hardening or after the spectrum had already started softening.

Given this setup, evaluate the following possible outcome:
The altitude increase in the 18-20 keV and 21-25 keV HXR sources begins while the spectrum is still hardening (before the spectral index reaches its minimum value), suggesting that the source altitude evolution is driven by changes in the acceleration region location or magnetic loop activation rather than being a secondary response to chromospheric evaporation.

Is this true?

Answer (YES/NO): NO